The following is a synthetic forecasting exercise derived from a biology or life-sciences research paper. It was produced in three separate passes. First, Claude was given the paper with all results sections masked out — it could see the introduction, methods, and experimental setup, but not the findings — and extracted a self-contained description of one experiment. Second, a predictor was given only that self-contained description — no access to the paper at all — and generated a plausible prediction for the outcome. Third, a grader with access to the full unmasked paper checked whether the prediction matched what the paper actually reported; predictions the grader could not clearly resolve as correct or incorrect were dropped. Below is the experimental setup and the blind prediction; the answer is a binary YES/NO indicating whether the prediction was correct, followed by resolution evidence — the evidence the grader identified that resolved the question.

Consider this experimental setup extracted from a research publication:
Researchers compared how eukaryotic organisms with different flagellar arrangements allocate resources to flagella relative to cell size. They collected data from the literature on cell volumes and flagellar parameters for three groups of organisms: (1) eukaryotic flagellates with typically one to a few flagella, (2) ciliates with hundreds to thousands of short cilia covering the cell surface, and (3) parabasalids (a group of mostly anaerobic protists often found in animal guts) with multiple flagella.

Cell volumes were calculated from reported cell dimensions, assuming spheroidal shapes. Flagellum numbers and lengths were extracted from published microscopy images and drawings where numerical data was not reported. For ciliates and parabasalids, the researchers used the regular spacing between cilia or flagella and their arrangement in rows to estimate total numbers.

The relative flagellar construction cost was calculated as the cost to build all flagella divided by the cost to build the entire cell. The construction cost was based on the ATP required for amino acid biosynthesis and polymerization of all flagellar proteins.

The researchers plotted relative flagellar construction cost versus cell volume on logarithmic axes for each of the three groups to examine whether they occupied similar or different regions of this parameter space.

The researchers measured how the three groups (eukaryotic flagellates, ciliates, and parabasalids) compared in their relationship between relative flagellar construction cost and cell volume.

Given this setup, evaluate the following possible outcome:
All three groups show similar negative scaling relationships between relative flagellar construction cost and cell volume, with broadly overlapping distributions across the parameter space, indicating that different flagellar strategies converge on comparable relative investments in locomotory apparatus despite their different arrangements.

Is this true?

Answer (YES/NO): NO